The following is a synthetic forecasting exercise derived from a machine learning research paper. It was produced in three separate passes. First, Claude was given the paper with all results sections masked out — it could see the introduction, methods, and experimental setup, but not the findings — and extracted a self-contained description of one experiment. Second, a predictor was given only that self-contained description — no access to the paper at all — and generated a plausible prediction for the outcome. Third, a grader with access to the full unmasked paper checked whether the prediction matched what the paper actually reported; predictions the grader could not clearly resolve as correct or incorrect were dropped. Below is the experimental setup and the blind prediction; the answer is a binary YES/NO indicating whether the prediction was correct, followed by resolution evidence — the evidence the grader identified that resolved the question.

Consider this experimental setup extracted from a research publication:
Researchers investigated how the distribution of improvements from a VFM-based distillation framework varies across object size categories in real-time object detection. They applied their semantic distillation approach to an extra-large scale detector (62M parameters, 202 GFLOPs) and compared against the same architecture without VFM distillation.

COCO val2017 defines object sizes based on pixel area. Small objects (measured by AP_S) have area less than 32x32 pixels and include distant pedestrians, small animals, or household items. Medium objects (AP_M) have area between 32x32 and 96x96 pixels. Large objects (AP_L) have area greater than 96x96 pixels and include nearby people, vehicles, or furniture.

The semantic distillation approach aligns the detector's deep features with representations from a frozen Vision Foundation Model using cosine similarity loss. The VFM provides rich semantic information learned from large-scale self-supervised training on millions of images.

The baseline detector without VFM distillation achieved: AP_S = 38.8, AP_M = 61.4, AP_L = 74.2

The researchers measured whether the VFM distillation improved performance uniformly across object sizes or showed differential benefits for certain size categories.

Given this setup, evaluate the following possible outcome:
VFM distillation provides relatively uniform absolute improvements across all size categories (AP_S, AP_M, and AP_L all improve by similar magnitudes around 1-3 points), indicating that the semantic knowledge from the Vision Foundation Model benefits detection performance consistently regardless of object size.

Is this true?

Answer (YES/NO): NO